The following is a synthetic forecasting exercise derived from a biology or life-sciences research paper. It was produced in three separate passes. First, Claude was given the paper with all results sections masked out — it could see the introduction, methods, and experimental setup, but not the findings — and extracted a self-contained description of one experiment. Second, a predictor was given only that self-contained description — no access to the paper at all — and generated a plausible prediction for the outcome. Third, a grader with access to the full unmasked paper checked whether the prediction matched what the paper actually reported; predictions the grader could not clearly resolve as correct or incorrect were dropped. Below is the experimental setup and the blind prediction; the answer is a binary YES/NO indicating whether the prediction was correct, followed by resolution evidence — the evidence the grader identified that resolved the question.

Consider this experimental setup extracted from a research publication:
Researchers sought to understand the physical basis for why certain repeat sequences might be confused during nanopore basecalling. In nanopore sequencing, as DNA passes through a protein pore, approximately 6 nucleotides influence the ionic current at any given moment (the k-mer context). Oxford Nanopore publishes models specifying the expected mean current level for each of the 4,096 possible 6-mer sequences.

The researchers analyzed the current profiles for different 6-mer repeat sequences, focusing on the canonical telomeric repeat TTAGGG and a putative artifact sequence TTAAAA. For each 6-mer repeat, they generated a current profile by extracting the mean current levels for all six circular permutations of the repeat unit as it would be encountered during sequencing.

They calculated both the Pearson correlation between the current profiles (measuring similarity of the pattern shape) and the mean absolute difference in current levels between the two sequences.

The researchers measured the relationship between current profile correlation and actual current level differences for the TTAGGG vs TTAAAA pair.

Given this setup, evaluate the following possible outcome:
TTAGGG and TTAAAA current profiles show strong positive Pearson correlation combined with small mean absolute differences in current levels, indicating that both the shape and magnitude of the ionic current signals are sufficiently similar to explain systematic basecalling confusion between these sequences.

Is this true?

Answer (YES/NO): YES